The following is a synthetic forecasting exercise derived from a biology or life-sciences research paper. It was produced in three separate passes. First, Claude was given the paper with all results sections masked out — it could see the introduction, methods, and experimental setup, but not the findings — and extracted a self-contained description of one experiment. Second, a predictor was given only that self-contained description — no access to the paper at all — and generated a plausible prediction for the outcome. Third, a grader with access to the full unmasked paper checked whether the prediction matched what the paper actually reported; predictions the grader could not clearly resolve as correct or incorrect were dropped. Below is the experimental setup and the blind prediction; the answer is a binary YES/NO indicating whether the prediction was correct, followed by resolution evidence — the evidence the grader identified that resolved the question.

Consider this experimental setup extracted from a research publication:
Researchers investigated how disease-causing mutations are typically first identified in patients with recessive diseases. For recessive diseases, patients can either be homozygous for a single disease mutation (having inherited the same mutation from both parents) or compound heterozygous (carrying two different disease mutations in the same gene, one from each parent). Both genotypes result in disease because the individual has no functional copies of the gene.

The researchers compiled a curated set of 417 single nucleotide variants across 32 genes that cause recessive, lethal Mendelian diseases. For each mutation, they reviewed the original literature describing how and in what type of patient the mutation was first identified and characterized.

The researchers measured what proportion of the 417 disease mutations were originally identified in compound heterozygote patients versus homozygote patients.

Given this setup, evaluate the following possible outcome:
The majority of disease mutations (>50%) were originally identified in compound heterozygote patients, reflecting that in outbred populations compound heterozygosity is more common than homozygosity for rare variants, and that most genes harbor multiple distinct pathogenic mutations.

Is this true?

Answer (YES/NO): YES